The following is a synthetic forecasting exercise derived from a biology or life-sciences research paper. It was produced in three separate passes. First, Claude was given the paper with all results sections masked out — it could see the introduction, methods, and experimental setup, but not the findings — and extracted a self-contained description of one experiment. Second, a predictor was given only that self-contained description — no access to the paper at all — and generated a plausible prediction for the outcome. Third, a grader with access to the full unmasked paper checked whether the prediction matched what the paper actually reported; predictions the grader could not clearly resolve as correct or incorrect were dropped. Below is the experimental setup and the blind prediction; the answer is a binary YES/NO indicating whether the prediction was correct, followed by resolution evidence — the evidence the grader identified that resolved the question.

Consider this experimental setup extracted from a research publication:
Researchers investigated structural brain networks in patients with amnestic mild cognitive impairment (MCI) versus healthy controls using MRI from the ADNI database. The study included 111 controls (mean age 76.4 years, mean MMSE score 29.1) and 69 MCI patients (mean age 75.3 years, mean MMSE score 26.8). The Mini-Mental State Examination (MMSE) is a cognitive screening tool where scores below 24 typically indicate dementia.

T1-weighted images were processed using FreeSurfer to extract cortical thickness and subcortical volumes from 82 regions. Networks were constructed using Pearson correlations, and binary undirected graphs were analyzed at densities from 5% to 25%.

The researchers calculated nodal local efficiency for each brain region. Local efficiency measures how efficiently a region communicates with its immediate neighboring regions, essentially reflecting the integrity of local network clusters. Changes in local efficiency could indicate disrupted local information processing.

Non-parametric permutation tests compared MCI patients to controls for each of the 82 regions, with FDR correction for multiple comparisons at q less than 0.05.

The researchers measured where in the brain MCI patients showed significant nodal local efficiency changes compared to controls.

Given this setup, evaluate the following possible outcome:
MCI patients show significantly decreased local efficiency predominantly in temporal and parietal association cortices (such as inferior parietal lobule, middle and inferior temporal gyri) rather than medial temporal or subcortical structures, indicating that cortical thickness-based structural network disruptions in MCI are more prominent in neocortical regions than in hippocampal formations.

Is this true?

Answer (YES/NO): NO